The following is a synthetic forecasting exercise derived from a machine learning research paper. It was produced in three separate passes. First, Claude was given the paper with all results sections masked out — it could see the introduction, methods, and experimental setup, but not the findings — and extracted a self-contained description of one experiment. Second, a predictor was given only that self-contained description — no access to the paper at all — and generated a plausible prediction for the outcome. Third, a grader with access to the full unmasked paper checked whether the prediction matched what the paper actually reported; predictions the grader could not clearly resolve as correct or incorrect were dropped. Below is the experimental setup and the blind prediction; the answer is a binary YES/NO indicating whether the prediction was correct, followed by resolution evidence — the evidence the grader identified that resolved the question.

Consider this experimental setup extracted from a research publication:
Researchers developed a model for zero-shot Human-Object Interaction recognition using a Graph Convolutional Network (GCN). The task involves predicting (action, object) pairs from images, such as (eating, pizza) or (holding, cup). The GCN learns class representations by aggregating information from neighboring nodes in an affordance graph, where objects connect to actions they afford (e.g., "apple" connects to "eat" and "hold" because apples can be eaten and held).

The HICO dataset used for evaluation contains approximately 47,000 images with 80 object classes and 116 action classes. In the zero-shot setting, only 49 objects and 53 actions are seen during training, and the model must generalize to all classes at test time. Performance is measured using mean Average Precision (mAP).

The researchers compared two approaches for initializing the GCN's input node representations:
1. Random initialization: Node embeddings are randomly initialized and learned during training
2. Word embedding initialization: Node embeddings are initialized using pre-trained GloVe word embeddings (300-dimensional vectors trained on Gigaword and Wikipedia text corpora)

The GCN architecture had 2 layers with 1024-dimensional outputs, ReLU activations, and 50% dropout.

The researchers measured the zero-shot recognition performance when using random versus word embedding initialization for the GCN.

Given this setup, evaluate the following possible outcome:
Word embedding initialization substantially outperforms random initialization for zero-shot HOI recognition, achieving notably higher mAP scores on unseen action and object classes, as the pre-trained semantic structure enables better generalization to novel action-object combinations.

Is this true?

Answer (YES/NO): NO